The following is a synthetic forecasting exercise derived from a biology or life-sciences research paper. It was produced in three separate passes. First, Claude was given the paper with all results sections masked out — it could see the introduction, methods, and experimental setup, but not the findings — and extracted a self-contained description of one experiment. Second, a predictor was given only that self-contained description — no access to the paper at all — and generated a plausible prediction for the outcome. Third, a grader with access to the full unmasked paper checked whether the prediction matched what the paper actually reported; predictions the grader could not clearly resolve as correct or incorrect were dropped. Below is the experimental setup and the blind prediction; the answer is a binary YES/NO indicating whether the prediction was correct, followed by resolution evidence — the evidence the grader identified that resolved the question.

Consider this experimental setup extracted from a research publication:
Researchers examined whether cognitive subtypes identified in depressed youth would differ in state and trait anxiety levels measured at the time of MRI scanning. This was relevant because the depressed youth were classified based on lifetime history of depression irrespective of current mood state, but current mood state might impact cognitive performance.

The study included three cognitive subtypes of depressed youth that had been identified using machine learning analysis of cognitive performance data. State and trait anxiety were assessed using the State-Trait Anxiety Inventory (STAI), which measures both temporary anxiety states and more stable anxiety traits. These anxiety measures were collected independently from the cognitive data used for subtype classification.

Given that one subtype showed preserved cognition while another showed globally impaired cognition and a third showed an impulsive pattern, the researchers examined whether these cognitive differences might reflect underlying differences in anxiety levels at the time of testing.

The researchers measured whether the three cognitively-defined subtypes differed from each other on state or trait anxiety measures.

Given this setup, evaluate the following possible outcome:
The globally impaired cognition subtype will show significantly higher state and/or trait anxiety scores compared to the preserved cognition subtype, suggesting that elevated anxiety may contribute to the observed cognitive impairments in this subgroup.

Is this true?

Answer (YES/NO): NO